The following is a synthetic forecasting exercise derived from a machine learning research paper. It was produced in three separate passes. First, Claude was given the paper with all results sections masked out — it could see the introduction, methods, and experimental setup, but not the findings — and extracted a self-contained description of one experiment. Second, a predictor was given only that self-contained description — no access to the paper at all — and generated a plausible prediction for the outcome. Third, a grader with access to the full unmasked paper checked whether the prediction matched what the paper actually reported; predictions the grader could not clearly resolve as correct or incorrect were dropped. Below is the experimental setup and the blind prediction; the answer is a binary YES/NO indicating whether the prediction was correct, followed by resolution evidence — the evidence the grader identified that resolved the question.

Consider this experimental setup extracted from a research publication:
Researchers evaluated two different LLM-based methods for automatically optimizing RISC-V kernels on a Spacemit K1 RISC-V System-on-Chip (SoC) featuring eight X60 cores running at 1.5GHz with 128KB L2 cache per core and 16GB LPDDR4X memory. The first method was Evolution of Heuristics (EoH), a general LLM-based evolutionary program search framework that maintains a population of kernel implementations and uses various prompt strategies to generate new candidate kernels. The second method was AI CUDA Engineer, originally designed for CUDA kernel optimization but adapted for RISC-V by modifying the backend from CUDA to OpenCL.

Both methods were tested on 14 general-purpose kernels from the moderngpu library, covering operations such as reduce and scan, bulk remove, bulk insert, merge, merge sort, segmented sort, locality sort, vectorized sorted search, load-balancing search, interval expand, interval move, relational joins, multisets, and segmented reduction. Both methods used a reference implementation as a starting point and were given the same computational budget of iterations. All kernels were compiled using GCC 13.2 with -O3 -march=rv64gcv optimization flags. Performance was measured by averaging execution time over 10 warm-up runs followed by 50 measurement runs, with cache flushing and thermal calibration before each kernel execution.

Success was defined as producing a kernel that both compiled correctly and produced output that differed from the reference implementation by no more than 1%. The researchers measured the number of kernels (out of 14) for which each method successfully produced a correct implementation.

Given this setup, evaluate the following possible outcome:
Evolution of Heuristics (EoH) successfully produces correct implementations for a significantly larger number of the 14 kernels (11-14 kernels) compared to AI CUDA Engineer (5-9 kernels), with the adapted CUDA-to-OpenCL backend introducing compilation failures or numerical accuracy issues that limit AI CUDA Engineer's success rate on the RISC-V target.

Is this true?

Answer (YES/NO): NO